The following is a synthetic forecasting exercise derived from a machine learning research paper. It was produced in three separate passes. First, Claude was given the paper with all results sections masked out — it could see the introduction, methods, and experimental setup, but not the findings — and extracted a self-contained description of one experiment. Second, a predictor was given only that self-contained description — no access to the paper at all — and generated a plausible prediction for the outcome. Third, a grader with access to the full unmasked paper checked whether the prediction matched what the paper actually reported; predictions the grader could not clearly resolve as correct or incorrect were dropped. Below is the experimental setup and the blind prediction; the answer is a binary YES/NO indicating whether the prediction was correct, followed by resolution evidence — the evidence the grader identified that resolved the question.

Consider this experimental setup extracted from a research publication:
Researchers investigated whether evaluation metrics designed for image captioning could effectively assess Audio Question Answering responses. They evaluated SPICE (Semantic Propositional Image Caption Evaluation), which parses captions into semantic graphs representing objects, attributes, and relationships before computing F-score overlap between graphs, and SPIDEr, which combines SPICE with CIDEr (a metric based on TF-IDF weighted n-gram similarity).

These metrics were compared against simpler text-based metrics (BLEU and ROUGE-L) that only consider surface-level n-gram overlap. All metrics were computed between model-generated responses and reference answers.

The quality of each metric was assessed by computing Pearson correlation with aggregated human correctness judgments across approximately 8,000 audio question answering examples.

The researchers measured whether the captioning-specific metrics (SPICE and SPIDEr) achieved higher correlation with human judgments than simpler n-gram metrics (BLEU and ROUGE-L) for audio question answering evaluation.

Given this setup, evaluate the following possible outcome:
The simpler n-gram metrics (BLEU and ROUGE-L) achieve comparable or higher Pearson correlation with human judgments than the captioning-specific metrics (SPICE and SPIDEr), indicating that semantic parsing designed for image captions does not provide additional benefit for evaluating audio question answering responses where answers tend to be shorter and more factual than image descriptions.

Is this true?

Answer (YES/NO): YES